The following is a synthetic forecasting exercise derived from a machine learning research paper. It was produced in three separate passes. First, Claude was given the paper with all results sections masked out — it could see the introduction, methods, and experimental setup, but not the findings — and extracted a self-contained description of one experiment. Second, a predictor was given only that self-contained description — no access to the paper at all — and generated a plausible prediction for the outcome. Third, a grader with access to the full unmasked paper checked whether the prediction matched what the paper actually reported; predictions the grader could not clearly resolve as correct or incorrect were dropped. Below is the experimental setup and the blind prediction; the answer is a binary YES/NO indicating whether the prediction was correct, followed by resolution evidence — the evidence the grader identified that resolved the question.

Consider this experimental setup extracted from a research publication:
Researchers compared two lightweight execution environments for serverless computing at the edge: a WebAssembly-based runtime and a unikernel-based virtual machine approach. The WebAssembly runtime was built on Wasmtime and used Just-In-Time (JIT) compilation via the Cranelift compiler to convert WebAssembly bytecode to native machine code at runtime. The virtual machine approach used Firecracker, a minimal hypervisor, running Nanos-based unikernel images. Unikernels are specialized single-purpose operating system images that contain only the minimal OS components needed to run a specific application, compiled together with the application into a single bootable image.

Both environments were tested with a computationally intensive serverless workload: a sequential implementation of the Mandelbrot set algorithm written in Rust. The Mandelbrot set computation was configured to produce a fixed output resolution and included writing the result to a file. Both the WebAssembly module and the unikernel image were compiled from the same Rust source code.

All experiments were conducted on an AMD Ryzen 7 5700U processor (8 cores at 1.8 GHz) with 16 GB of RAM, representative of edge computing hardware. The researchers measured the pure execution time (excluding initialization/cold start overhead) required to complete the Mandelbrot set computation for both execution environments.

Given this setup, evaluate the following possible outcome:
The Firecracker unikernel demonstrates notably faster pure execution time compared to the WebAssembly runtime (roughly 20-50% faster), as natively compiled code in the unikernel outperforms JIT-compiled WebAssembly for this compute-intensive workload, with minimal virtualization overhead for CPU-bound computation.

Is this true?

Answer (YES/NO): NO